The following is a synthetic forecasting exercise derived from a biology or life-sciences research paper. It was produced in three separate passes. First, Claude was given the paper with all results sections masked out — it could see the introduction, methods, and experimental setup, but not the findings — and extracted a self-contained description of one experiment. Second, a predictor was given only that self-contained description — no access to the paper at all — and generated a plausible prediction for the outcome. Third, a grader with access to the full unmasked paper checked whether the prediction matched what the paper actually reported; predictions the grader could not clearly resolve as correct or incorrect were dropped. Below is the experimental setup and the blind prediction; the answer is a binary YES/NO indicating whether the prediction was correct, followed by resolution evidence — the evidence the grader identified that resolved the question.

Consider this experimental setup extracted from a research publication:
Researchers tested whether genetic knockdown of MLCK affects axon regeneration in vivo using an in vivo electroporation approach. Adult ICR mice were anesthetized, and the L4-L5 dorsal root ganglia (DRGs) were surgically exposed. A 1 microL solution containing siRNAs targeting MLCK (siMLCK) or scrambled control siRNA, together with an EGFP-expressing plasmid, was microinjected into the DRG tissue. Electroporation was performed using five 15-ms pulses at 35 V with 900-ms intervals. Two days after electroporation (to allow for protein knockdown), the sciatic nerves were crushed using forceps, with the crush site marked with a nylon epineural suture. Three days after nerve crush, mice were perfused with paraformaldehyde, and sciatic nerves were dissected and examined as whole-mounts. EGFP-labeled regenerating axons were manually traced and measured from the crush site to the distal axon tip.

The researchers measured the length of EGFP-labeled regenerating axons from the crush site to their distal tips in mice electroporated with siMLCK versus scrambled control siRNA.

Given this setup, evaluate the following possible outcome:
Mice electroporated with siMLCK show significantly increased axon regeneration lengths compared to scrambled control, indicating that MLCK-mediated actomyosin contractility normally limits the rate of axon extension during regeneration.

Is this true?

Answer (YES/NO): NO